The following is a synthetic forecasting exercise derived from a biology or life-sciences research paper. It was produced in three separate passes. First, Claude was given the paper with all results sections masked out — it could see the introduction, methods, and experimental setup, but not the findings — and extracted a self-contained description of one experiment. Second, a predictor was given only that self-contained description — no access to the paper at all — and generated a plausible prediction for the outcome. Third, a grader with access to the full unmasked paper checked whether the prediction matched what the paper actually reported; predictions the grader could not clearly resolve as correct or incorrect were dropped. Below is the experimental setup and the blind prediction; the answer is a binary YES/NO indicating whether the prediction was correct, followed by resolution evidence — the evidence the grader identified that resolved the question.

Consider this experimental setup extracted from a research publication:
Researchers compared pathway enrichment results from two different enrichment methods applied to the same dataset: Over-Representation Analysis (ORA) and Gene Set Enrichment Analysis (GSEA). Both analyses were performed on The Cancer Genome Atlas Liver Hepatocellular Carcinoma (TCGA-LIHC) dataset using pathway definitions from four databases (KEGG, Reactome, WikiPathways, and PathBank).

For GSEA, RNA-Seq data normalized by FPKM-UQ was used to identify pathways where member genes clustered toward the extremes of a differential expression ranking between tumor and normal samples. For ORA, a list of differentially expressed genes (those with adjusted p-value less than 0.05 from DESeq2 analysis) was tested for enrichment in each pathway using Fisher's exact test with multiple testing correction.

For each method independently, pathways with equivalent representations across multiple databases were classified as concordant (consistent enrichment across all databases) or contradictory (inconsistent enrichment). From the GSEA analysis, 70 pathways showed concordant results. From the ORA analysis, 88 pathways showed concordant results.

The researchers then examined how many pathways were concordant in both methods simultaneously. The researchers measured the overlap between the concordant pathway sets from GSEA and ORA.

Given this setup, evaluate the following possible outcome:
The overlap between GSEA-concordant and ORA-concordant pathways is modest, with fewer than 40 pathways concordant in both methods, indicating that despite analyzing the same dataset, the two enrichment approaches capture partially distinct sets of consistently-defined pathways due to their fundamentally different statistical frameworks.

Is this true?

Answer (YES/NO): NO